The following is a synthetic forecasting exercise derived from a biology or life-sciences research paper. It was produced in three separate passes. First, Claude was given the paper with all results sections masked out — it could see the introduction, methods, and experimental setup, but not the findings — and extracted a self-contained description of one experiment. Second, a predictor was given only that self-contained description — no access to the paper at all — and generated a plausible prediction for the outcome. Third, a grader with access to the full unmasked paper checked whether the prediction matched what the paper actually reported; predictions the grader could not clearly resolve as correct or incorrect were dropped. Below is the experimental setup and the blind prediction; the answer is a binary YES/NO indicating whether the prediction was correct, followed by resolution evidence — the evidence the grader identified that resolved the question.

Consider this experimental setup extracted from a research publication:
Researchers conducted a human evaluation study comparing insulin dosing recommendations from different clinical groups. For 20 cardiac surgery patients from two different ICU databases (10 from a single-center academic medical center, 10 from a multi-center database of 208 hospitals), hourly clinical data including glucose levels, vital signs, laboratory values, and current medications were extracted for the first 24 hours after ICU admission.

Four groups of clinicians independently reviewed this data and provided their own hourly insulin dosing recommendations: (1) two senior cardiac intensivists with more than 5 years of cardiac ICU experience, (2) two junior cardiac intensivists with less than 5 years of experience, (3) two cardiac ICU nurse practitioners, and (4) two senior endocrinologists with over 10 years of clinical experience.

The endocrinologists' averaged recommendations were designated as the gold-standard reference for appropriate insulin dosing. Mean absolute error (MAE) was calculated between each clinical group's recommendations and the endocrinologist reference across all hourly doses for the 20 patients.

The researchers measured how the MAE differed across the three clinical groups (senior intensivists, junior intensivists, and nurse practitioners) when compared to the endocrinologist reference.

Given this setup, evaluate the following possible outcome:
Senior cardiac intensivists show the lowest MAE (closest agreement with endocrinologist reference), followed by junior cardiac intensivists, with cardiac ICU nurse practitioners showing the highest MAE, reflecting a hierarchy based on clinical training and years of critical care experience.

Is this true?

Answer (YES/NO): YES